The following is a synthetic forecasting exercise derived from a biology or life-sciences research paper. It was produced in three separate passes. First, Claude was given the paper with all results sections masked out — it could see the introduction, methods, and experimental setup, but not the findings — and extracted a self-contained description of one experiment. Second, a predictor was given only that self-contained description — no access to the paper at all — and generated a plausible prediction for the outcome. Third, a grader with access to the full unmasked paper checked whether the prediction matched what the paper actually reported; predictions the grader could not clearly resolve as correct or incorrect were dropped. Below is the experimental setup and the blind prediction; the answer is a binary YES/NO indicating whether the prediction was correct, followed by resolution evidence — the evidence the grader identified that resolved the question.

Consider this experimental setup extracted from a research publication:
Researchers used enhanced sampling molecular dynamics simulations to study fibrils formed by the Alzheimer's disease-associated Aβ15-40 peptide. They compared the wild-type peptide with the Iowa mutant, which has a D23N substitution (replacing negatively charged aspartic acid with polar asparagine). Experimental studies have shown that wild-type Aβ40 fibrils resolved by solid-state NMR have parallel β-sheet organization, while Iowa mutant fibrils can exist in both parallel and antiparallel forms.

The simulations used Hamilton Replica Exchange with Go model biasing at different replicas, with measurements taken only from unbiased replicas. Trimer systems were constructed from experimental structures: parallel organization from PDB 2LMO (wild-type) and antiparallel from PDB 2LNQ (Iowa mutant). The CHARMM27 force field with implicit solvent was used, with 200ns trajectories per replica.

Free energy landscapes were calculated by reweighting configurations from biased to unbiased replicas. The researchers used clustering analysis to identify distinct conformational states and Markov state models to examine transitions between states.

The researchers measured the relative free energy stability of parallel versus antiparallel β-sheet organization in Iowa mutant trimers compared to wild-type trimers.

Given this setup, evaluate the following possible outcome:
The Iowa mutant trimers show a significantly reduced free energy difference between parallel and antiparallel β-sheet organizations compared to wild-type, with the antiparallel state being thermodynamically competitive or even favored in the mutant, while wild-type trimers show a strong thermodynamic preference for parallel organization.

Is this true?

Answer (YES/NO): NO